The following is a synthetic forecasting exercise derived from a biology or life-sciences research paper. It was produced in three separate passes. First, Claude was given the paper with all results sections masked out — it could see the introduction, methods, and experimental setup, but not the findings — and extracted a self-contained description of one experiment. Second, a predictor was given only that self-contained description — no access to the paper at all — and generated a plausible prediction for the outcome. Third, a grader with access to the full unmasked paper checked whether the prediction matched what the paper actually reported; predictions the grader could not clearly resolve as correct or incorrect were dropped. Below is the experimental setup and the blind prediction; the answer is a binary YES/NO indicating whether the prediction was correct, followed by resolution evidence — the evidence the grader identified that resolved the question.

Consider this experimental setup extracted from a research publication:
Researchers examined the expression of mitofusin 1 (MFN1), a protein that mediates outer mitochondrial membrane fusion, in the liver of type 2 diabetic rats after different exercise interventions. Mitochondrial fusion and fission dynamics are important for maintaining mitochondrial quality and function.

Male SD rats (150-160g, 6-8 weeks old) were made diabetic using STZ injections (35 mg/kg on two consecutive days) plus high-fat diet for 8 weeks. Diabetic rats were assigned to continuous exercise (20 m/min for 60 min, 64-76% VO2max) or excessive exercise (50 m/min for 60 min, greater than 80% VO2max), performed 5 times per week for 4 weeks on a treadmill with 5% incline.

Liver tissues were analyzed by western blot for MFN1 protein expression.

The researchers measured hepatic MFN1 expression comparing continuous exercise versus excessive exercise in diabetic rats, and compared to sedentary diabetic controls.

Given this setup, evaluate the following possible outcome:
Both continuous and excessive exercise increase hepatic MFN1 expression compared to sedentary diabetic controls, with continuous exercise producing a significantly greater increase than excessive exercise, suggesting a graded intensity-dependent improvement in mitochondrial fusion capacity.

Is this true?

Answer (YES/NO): NO